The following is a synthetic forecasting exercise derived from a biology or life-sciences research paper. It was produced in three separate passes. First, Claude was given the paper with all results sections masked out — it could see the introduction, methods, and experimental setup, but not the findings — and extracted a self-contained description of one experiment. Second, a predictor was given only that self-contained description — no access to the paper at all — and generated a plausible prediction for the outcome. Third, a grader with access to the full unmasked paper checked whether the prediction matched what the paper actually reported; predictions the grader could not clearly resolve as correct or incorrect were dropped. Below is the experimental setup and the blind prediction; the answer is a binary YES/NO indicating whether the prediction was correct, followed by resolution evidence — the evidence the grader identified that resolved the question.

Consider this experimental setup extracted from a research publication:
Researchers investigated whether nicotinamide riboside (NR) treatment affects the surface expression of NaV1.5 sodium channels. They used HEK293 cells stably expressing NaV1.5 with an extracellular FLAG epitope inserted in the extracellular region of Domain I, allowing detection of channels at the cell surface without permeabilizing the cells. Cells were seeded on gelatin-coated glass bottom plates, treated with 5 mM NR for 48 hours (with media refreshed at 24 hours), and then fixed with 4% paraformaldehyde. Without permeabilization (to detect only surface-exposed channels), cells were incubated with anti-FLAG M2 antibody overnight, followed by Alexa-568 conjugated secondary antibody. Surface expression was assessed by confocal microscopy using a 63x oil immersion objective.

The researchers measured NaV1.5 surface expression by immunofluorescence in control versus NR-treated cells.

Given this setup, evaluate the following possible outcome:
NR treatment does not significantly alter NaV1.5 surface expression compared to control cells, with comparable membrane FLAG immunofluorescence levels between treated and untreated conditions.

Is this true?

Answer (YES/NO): YES